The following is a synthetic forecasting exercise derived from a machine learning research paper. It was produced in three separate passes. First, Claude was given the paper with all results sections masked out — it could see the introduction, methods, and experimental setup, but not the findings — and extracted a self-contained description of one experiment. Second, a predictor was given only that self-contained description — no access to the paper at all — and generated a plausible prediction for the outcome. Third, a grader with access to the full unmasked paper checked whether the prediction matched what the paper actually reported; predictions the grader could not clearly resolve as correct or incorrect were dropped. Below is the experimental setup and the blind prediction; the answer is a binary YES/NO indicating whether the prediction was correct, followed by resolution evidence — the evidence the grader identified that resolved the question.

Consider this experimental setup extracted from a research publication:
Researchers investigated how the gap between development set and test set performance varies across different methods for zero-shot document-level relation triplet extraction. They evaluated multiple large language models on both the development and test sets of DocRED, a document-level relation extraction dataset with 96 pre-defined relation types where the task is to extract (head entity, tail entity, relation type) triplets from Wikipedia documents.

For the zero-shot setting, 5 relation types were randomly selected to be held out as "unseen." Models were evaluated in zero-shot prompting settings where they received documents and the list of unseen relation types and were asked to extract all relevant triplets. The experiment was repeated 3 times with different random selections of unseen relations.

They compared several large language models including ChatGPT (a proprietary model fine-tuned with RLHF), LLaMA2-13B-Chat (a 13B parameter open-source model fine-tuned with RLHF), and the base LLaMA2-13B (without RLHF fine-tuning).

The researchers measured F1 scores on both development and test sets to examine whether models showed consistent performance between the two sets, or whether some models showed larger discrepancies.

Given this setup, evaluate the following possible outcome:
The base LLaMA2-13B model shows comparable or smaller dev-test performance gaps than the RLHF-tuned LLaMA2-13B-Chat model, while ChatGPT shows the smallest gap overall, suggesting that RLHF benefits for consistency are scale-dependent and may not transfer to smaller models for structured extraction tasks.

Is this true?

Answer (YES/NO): NO